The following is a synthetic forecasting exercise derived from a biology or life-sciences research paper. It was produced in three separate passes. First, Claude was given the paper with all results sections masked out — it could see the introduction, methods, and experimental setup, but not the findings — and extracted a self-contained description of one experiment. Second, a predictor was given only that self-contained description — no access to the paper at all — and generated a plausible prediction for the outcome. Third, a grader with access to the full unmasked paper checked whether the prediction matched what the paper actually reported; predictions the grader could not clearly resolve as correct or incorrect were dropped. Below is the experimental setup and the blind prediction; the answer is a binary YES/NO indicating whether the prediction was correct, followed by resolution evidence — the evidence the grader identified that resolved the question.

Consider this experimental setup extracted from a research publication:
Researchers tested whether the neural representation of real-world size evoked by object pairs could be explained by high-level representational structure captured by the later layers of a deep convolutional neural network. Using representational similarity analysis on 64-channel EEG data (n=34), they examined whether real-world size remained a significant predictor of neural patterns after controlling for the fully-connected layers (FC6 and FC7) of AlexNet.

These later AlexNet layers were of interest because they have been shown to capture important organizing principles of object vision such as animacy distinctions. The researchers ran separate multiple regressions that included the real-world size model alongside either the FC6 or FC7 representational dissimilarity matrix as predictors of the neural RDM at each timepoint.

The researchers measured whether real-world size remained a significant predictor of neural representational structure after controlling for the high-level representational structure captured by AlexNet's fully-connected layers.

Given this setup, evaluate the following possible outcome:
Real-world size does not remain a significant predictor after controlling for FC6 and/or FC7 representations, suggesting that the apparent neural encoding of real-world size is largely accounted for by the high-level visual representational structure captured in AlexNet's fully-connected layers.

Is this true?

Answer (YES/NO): NO